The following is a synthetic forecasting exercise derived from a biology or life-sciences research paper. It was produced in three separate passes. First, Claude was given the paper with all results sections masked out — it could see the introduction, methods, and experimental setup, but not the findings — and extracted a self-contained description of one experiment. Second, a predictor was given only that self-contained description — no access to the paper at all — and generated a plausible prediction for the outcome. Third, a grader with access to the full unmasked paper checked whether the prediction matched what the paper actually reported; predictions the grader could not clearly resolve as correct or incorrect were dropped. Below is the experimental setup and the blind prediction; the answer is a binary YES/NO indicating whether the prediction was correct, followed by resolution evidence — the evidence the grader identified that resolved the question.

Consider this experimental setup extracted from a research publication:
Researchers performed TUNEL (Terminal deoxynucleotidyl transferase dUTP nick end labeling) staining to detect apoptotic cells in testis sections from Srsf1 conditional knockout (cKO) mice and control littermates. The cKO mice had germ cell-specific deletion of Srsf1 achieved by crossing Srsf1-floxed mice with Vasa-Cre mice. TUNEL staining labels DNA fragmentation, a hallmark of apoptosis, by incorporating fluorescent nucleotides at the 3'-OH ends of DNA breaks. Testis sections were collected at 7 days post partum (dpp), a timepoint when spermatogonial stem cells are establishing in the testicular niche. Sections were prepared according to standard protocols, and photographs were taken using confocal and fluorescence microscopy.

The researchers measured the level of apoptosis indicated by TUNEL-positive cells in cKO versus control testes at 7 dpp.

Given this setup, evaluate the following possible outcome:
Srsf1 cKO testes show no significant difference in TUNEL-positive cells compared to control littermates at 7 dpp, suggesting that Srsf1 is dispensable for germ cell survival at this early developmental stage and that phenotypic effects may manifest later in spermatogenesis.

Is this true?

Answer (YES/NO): NO